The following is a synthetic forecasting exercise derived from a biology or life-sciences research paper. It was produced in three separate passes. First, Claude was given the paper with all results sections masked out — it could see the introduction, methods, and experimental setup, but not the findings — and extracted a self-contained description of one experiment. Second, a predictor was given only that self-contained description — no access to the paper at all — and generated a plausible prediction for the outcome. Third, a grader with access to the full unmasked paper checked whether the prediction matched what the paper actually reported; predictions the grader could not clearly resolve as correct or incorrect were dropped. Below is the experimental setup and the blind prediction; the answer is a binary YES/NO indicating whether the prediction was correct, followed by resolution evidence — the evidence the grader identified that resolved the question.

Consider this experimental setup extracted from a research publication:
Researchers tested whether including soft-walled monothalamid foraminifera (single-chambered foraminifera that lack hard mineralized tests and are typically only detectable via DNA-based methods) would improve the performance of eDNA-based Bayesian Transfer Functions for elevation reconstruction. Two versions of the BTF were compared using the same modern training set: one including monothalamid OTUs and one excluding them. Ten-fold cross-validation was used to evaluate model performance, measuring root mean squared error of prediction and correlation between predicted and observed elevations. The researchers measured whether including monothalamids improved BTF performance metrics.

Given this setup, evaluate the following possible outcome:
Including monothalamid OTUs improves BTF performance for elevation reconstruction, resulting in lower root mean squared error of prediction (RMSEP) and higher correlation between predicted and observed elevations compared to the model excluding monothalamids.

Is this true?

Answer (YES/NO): YES